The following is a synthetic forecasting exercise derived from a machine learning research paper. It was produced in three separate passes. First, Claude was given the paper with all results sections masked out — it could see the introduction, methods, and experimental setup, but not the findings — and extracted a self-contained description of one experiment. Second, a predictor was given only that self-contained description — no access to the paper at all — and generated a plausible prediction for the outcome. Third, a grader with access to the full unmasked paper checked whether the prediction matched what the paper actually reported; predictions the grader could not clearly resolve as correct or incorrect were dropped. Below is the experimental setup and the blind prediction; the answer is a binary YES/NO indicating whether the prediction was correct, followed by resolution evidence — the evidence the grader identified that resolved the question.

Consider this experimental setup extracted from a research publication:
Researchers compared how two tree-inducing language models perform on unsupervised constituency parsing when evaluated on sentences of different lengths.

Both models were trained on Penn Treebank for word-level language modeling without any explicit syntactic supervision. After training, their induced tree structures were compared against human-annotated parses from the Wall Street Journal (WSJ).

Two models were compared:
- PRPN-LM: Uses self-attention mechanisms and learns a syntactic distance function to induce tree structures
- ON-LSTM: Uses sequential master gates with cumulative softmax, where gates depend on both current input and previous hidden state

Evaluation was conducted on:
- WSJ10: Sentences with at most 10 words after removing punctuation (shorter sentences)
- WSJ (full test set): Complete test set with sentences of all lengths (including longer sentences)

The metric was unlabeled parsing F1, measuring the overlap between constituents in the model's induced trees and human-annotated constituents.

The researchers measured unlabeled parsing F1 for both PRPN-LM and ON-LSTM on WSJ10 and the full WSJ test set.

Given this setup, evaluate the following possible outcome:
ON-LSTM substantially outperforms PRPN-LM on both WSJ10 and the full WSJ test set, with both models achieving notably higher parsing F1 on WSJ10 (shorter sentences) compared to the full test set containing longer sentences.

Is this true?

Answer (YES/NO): NO